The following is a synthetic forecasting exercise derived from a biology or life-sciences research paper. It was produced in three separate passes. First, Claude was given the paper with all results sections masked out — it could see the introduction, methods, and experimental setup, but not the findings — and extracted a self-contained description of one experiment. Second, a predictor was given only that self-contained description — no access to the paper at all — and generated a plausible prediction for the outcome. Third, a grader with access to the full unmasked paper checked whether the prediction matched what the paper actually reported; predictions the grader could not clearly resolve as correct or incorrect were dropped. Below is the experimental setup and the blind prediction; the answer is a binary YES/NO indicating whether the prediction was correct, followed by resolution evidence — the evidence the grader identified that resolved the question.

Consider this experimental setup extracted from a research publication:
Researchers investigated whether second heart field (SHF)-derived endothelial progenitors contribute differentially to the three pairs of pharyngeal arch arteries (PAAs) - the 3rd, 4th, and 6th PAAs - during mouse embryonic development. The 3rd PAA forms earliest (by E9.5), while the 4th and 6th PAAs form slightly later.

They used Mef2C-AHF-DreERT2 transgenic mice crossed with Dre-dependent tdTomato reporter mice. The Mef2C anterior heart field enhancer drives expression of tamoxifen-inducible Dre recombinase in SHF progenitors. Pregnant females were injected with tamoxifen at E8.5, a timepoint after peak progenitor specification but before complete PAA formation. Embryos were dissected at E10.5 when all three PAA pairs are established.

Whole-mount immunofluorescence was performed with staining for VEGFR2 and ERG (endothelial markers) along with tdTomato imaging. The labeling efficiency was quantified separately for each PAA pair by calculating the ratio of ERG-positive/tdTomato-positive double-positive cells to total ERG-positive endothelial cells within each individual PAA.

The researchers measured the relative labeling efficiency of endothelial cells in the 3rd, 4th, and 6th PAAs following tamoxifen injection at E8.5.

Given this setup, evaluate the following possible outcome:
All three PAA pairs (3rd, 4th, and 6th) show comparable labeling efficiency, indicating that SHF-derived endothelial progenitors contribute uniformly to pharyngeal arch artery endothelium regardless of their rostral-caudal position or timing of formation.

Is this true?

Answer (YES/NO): NO